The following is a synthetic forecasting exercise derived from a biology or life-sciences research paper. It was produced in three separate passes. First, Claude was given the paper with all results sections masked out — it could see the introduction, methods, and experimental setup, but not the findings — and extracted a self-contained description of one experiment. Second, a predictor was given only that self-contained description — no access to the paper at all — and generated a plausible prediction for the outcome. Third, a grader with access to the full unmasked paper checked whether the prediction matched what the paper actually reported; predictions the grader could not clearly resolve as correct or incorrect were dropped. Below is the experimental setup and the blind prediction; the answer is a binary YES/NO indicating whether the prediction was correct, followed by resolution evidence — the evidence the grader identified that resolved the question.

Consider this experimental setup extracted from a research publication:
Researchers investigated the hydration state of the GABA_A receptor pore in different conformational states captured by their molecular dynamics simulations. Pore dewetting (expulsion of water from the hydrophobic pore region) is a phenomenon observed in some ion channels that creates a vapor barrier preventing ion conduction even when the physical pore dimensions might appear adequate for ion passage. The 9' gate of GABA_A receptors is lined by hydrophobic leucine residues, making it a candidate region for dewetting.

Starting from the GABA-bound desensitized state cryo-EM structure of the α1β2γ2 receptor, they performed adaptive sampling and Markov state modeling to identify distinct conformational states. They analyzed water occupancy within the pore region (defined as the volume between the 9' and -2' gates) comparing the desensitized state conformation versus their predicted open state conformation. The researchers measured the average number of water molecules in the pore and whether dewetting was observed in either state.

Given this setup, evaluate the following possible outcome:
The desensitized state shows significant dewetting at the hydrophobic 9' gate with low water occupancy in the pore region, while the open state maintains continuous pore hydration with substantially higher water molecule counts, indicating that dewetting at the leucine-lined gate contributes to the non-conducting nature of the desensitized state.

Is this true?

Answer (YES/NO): NO